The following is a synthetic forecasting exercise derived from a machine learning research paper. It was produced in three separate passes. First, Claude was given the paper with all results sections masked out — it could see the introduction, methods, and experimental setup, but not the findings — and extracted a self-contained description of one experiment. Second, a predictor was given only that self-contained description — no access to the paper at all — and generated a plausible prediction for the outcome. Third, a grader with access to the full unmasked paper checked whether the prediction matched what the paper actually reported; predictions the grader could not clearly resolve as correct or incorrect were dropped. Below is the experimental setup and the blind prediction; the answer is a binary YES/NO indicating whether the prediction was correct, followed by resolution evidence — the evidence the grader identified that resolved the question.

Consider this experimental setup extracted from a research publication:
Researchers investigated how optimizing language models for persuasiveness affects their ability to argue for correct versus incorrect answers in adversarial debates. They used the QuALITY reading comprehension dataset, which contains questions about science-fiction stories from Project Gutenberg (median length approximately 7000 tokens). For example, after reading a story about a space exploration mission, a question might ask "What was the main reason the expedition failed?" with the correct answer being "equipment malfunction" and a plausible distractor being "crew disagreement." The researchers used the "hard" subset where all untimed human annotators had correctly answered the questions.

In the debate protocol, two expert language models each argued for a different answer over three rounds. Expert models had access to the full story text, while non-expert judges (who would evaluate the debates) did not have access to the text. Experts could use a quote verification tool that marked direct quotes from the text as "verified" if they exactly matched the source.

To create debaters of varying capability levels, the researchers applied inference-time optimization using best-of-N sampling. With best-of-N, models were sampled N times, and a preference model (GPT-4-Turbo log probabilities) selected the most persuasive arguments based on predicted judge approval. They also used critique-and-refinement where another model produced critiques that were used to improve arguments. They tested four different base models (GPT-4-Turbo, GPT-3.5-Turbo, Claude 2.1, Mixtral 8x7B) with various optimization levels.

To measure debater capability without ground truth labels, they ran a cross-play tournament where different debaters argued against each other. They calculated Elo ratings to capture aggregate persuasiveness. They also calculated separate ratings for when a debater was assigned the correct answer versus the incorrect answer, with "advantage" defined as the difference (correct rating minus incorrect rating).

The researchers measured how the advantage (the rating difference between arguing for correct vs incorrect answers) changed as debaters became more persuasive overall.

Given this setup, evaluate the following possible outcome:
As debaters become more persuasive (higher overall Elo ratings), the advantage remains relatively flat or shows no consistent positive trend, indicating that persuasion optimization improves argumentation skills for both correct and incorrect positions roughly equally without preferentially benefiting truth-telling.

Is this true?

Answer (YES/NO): NO